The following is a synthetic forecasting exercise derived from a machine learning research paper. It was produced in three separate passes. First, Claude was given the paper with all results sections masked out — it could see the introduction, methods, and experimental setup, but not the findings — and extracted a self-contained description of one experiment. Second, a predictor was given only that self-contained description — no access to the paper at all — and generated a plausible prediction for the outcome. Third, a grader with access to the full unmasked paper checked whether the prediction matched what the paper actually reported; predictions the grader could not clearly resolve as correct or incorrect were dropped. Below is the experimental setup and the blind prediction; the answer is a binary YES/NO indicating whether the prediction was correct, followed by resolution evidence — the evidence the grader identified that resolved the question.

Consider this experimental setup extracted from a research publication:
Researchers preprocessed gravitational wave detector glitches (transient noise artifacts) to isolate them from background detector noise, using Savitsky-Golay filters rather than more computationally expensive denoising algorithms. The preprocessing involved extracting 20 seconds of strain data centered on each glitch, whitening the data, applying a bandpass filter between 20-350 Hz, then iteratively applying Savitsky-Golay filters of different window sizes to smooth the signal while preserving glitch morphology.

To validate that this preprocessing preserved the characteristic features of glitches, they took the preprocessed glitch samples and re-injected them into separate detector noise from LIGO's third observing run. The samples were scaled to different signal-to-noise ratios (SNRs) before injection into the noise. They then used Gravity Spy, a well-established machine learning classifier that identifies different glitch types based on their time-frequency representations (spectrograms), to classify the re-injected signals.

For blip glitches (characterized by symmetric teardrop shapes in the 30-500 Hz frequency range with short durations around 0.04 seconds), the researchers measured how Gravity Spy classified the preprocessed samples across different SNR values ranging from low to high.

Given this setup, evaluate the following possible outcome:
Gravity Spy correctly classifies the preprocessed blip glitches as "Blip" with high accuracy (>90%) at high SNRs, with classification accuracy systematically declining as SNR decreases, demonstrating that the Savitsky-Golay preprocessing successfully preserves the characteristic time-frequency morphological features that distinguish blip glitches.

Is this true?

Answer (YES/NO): NO